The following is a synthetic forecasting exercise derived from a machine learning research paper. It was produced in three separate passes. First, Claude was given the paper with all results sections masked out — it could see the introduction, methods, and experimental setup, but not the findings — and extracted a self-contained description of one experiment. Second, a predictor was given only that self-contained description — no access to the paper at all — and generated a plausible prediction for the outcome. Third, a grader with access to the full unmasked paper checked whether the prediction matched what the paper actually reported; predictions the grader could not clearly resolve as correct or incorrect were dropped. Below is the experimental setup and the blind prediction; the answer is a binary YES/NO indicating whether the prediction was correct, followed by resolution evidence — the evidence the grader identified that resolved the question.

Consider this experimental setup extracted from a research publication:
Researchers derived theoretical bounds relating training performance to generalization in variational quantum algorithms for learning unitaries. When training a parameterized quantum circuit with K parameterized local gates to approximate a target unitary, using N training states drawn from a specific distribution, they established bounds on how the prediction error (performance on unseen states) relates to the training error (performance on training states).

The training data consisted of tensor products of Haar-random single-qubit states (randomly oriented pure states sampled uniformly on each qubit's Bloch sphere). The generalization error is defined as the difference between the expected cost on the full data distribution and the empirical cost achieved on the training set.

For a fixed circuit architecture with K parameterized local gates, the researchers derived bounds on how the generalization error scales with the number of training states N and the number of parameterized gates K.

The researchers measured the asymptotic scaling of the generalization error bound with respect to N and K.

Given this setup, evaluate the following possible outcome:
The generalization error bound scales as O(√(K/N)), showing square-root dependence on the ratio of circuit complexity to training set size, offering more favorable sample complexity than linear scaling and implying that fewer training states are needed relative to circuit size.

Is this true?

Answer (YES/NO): NO